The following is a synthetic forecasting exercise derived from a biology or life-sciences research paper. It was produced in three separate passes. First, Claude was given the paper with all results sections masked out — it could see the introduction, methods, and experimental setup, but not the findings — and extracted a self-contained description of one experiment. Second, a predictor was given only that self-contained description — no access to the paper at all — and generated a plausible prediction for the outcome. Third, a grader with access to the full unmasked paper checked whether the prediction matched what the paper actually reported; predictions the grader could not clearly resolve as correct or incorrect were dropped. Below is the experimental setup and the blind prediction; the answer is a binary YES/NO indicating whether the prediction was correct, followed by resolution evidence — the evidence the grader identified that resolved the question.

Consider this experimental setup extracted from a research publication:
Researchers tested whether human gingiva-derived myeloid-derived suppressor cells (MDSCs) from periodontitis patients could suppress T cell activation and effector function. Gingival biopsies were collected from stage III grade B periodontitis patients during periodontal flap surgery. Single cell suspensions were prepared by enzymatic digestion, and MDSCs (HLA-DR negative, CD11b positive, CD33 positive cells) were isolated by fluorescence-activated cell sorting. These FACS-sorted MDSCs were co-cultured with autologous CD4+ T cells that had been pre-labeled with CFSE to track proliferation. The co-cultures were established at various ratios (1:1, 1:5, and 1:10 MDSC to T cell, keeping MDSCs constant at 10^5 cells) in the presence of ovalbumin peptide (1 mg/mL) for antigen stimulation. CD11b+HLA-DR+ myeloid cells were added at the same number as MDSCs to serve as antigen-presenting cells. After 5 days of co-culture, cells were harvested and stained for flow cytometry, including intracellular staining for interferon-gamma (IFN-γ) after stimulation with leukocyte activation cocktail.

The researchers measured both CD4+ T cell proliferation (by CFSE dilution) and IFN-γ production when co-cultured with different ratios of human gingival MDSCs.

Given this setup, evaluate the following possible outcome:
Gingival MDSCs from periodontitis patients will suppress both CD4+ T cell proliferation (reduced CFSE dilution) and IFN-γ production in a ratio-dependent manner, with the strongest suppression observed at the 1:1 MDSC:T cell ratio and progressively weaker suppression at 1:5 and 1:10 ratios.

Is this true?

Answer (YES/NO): NO